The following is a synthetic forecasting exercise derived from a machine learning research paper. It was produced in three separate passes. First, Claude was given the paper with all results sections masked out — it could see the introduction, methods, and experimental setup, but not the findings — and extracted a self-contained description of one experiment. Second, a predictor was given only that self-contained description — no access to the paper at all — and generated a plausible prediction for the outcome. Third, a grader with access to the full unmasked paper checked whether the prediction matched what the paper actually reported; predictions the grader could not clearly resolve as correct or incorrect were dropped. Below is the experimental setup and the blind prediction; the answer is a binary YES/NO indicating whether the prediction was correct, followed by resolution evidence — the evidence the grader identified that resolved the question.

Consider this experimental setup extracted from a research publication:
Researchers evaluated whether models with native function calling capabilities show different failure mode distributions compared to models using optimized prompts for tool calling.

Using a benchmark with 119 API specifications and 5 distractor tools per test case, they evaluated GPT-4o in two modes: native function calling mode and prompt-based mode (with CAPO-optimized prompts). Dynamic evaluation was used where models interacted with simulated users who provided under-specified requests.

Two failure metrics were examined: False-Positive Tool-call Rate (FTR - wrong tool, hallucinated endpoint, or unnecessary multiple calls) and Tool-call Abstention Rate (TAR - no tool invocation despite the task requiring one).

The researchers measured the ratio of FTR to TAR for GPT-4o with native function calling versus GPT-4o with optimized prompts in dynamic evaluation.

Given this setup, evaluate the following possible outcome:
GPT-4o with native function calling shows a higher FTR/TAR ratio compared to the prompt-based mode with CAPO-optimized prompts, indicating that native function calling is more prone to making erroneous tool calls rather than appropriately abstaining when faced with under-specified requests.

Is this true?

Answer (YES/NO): YES